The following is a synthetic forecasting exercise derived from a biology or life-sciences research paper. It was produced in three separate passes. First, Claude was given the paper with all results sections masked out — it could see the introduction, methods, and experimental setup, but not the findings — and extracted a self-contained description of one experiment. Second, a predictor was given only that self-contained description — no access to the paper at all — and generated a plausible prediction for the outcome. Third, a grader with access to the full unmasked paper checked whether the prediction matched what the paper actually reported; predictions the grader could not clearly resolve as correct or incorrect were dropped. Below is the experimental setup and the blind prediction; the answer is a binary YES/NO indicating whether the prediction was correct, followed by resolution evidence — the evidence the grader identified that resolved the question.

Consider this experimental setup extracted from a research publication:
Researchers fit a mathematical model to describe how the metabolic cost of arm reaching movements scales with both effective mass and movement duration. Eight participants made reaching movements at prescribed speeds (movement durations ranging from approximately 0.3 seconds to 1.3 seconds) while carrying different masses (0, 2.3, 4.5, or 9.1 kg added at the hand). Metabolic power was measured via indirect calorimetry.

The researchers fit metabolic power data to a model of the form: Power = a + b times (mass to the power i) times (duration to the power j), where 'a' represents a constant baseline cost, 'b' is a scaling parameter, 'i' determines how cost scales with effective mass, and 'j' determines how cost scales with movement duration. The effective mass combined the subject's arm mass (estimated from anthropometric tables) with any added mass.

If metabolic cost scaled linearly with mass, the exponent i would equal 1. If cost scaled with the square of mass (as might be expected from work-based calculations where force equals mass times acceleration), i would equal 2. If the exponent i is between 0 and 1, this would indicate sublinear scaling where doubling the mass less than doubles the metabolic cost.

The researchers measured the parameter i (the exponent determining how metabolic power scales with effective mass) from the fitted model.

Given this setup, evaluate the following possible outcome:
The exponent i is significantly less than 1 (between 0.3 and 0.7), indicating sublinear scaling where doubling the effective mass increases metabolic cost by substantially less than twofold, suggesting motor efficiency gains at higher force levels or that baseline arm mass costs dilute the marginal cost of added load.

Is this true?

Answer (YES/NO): NO